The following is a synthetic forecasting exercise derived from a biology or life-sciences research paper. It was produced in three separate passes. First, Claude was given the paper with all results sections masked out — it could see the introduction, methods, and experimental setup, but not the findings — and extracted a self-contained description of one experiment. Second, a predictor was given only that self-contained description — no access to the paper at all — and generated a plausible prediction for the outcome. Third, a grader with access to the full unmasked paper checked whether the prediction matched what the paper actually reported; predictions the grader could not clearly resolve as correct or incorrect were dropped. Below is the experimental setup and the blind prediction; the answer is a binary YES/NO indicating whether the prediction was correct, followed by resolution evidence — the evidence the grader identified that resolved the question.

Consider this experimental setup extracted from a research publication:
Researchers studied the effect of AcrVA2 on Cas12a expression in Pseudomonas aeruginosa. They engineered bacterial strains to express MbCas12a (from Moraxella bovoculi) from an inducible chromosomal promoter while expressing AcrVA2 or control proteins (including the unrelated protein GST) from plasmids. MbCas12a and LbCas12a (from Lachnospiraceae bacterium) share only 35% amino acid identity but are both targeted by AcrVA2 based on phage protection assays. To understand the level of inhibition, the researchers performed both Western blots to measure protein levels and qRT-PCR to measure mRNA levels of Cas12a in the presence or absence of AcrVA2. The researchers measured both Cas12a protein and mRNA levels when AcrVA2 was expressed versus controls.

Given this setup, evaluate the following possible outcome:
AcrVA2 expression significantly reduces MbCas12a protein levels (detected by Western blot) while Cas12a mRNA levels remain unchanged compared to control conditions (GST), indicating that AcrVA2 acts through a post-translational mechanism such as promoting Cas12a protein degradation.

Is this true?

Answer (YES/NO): NO